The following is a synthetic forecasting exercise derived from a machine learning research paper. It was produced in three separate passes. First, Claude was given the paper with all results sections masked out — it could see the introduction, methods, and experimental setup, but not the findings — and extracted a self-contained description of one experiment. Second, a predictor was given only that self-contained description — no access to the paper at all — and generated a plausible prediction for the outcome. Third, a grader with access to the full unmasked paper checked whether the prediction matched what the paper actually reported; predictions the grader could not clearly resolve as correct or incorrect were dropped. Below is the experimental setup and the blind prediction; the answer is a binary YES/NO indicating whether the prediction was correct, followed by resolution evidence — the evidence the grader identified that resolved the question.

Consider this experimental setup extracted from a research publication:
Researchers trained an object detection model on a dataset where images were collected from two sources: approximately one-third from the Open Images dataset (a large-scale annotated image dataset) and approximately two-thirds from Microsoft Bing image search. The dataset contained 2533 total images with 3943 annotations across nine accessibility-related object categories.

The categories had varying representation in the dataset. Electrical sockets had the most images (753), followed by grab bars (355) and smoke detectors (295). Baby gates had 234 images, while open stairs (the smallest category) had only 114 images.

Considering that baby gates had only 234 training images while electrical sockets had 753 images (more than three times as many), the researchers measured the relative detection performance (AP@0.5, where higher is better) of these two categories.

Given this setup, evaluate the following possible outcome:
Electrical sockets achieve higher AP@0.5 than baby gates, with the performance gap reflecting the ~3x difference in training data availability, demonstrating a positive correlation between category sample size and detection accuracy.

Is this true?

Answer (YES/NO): NO